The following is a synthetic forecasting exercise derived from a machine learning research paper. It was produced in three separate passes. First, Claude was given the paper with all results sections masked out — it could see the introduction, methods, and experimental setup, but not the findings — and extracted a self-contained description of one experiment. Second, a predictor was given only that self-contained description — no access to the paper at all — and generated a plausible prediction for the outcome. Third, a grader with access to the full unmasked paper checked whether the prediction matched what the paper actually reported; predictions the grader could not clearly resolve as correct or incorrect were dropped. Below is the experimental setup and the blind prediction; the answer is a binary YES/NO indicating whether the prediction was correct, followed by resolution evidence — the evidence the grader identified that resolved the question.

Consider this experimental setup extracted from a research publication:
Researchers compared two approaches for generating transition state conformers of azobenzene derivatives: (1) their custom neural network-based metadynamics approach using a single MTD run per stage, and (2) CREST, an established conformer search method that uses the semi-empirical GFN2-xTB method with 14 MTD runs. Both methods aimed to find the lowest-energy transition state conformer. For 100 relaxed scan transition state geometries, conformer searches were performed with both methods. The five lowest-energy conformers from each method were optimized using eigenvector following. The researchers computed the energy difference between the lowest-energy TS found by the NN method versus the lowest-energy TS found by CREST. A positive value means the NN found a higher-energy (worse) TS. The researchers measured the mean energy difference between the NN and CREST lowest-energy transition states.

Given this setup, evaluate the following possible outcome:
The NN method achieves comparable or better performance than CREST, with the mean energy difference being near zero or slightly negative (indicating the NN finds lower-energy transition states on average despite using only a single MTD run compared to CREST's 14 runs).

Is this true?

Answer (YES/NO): NO